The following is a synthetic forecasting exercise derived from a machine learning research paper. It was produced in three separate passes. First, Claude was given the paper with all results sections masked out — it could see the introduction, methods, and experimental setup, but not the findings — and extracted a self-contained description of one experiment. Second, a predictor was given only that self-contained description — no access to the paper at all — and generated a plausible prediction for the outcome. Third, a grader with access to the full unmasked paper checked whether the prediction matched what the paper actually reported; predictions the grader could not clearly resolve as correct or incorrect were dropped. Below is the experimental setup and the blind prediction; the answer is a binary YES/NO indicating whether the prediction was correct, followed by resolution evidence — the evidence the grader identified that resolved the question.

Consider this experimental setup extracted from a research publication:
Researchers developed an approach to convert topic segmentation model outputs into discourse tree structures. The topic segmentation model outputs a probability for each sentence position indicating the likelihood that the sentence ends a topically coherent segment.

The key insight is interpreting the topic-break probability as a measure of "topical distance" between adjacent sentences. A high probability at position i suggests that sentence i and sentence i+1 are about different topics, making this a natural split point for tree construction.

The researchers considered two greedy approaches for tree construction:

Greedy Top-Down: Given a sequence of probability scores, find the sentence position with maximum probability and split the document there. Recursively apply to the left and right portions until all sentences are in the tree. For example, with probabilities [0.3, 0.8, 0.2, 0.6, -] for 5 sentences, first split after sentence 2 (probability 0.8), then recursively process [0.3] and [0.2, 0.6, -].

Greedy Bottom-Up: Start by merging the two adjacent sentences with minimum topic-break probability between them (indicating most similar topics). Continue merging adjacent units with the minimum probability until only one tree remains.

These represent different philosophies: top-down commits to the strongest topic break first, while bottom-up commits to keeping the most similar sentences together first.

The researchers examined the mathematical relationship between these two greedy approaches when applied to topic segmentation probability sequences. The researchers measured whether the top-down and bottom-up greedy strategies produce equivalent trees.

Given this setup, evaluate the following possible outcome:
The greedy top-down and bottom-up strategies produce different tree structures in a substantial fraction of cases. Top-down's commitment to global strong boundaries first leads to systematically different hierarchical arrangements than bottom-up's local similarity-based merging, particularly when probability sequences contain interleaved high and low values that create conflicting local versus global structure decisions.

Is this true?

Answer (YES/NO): NO